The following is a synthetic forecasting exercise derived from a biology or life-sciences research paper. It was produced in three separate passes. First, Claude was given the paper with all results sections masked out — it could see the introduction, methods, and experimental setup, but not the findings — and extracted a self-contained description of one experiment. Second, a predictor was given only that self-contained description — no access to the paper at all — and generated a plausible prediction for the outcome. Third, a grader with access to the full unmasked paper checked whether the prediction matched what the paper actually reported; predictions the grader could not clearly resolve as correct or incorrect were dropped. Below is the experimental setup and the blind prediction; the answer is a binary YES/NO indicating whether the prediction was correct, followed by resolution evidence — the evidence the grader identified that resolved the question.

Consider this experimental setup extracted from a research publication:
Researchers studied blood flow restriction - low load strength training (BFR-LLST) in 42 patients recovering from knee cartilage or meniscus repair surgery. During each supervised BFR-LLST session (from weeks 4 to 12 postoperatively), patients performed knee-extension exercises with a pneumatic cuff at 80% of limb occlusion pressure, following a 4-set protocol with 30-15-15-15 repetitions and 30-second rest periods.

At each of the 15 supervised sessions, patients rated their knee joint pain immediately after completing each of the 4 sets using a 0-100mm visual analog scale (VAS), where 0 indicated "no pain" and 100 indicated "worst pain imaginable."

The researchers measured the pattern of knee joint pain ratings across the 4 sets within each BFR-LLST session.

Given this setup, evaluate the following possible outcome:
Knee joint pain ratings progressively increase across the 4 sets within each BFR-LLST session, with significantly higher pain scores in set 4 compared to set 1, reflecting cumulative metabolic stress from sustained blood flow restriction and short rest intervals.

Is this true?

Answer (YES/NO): NO